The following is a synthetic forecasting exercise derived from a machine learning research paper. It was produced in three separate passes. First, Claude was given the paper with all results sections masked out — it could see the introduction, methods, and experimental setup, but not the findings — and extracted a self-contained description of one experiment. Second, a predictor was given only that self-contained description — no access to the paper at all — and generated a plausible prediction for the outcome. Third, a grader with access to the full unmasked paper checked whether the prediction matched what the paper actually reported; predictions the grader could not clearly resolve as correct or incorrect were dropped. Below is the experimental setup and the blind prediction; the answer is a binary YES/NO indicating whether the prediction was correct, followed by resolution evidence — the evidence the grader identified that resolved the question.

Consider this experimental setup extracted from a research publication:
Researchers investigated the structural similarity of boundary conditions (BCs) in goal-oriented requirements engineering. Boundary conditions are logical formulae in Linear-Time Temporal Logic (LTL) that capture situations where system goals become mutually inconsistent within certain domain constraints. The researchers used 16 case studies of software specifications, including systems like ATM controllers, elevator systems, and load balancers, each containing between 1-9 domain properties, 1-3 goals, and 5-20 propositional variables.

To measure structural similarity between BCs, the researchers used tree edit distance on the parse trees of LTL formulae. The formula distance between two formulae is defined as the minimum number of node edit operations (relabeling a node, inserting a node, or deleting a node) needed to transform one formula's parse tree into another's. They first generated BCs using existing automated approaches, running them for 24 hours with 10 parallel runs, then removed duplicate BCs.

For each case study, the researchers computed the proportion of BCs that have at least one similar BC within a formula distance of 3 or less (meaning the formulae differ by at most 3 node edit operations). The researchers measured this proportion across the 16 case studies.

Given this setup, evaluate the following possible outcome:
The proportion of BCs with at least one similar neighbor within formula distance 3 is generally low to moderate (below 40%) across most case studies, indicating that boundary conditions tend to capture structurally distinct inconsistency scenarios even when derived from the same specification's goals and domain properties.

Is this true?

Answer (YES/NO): NO